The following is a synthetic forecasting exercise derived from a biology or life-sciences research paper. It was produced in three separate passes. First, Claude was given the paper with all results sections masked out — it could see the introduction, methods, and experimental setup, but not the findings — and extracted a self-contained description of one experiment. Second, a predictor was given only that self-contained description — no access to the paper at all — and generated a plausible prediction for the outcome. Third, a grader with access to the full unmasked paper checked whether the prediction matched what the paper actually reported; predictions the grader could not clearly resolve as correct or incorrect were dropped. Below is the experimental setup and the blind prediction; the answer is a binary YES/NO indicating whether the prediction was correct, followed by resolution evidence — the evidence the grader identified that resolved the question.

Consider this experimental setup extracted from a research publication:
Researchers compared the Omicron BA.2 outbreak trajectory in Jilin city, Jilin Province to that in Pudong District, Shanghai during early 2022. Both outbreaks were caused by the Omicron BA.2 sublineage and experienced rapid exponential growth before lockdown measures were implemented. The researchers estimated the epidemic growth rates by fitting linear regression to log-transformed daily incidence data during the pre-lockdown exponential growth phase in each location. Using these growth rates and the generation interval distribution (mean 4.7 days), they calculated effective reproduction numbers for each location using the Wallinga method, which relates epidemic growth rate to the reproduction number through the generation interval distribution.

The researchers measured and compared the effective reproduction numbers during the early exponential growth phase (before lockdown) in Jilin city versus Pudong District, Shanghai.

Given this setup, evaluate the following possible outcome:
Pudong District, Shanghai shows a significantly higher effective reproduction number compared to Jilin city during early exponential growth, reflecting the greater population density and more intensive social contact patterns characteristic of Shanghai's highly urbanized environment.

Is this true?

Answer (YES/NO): NO